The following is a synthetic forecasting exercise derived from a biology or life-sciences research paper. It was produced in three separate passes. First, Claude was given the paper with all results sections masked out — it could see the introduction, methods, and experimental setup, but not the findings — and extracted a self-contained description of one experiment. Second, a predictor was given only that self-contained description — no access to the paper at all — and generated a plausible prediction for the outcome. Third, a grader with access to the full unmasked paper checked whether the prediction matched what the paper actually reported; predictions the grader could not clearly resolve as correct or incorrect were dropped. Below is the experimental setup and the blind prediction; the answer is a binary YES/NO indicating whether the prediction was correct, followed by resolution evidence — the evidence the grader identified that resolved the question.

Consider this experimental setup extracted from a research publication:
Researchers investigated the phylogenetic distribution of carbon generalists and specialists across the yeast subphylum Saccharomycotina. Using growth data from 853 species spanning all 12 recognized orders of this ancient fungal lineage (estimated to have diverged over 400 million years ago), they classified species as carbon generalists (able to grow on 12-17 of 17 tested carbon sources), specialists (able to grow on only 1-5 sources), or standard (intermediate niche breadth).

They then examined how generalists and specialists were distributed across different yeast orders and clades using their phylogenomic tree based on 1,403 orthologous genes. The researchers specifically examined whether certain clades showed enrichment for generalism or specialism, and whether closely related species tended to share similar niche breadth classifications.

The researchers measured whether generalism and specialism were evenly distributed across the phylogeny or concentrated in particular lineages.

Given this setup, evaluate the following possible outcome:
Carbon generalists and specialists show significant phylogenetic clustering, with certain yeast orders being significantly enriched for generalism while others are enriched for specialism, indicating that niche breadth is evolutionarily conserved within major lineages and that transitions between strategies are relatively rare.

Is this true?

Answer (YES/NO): NO